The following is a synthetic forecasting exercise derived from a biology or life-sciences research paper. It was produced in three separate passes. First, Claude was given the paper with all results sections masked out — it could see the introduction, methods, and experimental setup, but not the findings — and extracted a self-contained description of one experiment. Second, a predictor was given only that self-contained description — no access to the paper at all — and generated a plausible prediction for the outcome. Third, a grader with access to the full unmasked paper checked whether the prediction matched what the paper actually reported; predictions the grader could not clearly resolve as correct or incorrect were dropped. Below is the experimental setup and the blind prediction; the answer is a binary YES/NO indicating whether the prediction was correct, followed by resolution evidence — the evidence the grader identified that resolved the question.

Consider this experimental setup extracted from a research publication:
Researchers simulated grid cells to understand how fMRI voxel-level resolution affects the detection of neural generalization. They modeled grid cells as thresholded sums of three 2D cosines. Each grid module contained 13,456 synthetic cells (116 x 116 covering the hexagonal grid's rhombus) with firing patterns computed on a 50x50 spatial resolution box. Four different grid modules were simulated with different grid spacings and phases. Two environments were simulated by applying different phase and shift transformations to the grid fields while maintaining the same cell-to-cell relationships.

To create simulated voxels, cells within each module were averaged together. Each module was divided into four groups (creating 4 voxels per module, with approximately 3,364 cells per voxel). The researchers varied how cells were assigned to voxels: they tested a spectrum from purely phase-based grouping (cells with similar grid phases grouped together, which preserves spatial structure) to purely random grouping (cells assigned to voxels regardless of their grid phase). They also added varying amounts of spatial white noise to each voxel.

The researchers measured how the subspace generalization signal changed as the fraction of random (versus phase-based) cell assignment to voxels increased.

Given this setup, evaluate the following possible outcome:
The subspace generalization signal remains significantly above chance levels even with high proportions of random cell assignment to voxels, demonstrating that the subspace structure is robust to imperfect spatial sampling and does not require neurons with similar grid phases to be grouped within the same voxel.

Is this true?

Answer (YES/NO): NO